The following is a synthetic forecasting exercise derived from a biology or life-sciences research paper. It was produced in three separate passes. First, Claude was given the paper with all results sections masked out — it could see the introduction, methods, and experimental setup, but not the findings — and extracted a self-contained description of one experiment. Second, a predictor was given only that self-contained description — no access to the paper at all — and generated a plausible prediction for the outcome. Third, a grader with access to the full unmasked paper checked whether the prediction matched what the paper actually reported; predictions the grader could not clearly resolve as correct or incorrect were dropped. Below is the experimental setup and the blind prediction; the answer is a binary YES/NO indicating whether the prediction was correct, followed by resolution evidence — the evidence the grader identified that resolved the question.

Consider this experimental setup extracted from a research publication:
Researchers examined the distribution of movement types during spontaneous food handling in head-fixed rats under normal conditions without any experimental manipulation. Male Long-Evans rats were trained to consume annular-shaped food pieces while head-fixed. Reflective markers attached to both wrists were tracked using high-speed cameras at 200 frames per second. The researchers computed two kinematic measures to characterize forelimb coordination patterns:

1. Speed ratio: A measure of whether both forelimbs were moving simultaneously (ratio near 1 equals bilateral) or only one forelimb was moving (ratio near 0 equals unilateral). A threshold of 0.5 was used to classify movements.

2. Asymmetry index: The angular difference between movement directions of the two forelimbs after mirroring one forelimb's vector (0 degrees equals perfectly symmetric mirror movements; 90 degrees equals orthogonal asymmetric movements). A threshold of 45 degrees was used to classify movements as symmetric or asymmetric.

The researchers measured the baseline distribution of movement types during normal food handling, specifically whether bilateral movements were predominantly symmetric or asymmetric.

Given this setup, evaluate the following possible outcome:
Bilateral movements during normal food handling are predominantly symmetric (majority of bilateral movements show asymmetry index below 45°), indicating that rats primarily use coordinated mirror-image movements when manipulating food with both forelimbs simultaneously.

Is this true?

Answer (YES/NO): YES